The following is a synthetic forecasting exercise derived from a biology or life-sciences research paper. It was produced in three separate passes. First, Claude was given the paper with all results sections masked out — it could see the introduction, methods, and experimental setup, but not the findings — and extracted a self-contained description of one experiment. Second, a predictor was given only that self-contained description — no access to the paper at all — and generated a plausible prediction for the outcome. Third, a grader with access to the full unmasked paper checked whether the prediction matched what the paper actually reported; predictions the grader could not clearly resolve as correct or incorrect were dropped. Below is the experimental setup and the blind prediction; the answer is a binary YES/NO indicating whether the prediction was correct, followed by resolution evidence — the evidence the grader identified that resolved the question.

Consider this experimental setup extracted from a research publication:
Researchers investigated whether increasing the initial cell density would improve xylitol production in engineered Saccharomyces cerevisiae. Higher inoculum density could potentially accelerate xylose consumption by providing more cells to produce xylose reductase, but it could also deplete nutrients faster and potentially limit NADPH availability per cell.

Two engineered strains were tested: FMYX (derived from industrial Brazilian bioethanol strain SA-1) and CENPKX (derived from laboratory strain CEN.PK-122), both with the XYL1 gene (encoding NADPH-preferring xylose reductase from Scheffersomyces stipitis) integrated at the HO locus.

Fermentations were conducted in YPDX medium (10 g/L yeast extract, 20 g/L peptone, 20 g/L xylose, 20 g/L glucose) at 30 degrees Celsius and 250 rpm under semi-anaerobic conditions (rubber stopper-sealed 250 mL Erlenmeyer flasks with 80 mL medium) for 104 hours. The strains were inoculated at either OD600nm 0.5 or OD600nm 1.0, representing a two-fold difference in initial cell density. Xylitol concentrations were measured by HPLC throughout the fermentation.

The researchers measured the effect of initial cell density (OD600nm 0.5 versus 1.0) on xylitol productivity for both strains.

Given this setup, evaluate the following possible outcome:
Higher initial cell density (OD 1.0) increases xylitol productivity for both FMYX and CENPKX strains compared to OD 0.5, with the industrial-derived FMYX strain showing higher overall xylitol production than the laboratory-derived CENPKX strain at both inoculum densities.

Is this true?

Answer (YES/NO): YES